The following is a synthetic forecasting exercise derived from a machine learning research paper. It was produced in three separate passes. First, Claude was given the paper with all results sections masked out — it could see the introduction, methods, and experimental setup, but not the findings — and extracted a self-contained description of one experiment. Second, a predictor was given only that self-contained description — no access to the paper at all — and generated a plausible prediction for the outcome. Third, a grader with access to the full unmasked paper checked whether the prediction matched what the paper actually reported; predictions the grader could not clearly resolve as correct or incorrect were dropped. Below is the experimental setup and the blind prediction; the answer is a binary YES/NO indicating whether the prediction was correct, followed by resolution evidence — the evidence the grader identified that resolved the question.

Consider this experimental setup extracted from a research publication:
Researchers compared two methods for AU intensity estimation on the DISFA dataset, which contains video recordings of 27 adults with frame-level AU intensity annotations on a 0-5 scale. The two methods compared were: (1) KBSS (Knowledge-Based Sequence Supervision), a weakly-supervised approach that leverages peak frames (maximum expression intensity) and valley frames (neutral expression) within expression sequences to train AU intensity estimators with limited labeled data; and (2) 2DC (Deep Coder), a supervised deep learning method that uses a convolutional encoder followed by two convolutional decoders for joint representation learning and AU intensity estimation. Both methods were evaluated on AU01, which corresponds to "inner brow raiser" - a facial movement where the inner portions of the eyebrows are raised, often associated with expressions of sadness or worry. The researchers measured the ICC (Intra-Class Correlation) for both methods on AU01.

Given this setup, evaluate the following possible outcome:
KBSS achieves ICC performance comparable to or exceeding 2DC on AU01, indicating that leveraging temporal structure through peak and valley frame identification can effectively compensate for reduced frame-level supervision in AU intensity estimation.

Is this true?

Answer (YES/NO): NO